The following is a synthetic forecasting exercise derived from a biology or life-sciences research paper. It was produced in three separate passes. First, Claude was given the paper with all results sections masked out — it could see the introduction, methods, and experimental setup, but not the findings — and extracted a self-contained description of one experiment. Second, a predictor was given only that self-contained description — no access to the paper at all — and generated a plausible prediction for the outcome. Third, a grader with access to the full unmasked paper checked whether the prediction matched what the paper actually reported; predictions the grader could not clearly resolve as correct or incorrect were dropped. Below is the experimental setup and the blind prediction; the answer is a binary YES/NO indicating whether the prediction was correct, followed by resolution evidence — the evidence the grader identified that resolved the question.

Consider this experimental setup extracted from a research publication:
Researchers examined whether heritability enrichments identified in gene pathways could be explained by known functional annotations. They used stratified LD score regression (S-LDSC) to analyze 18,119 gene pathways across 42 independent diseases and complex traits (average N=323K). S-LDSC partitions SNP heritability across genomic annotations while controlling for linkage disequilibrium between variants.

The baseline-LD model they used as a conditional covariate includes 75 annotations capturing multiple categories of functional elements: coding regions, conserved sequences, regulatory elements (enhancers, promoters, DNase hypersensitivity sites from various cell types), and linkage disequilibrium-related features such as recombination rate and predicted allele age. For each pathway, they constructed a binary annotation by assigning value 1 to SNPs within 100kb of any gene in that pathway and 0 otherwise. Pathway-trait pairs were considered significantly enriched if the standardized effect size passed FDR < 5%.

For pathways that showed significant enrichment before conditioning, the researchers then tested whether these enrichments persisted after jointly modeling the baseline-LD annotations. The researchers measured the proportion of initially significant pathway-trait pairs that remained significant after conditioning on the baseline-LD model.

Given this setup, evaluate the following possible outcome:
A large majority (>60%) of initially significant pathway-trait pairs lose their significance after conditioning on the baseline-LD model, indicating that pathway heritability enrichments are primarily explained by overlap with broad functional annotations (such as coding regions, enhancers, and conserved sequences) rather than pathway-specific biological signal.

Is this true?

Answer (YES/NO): YES